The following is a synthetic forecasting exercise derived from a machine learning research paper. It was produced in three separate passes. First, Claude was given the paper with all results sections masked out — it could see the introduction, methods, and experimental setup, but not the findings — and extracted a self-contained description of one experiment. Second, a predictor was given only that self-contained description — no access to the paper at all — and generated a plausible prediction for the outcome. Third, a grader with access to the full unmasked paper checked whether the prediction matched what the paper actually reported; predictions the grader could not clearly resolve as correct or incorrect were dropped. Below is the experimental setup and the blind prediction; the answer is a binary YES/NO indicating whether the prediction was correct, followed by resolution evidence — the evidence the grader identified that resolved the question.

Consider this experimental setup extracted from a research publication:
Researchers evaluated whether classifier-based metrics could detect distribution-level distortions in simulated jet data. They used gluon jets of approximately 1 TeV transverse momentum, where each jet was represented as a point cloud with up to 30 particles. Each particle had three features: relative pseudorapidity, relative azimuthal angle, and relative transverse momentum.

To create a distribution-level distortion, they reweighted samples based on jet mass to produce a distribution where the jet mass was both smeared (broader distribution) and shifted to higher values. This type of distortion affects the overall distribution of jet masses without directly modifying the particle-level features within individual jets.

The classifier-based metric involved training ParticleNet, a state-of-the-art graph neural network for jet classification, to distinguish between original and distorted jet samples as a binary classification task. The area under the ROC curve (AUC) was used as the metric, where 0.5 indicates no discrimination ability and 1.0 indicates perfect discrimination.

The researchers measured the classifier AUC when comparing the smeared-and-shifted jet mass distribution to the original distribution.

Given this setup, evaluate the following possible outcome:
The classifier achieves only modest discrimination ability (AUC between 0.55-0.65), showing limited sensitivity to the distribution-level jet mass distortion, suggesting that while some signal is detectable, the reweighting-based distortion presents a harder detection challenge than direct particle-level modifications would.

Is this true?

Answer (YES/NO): NO